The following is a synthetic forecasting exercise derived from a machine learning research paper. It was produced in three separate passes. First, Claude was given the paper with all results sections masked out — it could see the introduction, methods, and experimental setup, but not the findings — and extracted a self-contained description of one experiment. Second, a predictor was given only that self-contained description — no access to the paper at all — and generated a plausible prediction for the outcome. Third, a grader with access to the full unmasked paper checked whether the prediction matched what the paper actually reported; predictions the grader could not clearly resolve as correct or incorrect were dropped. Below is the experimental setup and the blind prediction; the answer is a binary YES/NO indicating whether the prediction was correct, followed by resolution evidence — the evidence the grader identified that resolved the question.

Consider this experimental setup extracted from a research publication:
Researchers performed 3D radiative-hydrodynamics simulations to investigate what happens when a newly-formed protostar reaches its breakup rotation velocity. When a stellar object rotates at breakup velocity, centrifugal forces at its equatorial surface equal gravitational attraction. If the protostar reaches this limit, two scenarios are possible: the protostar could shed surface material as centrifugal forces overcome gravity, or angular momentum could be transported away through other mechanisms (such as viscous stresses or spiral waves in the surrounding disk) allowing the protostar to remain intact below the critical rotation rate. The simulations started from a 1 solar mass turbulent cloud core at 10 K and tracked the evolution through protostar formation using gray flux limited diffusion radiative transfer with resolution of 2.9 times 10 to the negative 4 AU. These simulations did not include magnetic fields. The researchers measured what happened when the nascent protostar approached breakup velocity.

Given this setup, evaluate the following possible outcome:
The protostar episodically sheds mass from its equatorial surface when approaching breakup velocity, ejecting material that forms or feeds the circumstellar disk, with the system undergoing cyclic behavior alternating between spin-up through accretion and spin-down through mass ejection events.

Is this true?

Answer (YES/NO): NO